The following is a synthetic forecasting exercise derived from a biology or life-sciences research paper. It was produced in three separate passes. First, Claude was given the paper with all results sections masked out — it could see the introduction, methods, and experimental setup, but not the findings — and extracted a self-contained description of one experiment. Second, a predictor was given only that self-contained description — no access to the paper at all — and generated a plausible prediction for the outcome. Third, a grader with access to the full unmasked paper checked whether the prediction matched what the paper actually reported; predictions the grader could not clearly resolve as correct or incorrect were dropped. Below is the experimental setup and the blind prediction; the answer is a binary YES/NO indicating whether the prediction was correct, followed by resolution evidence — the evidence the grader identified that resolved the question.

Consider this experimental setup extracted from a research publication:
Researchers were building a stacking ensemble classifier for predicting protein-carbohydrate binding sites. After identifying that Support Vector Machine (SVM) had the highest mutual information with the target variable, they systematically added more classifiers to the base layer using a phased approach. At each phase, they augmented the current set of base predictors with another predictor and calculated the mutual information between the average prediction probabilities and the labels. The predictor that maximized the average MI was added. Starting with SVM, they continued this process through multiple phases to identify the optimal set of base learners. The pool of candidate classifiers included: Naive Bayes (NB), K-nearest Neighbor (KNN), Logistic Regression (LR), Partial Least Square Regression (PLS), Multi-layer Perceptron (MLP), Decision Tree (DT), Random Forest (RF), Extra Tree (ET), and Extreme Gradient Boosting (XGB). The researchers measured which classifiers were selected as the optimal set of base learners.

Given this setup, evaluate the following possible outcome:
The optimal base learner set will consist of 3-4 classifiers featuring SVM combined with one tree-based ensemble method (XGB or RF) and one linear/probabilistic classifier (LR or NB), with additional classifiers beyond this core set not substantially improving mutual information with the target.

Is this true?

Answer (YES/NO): NO